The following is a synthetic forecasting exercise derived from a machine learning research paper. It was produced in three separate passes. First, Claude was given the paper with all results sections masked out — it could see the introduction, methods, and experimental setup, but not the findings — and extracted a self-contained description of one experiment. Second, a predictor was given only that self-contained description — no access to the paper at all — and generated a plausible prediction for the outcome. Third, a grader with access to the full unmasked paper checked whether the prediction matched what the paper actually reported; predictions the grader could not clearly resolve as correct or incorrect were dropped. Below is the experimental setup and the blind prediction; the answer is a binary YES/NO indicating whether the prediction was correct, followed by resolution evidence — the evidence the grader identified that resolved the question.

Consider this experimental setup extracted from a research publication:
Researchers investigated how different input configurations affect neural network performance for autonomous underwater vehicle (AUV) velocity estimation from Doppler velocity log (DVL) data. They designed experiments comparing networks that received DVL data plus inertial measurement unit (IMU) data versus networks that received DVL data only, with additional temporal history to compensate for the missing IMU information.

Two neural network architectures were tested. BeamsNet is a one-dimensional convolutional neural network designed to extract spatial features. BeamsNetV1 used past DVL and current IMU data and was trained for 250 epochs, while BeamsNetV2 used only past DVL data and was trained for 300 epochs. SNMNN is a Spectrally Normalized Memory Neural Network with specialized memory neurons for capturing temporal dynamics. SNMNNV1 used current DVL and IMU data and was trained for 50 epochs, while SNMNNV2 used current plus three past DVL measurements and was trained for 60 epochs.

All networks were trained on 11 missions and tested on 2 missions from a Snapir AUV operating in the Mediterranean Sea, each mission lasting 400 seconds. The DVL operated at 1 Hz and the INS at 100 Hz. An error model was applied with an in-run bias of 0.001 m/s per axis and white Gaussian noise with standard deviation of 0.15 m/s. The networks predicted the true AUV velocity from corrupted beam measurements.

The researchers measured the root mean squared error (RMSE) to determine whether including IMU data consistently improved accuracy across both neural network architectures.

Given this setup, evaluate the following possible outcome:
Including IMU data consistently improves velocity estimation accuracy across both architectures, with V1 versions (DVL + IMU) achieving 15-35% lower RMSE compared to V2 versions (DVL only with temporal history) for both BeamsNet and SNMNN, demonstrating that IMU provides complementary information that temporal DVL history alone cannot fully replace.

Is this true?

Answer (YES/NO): NO